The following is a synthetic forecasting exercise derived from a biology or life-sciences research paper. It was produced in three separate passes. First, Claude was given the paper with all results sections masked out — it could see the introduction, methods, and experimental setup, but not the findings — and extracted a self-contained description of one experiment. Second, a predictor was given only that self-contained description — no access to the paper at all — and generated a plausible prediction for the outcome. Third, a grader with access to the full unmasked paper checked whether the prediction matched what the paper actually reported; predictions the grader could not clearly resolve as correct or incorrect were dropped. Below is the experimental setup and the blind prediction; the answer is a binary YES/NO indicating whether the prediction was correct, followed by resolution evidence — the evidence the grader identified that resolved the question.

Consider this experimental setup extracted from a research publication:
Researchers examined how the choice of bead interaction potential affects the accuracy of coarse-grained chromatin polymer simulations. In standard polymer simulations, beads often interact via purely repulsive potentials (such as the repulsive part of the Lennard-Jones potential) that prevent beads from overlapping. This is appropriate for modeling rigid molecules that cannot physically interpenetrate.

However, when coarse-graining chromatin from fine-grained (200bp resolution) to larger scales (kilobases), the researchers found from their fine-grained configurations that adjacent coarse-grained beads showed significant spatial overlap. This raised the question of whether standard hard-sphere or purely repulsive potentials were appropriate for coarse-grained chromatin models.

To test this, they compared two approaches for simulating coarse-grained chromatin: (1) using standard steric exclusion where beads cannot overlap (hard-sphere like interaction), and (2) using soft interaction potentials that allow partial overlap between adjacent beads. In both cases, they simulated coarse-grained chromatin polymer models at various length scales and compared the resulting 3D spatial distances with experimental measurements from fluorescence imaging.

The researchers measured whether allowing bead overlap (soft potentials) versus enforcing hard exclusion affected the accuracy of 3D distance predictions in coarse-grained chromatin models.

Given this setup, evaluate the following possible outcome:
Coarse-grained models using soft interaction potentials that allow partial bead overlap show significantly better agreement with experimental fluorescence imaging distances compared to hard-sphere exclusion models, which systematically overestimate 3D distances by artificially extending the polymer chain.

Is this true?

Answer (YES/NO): YES